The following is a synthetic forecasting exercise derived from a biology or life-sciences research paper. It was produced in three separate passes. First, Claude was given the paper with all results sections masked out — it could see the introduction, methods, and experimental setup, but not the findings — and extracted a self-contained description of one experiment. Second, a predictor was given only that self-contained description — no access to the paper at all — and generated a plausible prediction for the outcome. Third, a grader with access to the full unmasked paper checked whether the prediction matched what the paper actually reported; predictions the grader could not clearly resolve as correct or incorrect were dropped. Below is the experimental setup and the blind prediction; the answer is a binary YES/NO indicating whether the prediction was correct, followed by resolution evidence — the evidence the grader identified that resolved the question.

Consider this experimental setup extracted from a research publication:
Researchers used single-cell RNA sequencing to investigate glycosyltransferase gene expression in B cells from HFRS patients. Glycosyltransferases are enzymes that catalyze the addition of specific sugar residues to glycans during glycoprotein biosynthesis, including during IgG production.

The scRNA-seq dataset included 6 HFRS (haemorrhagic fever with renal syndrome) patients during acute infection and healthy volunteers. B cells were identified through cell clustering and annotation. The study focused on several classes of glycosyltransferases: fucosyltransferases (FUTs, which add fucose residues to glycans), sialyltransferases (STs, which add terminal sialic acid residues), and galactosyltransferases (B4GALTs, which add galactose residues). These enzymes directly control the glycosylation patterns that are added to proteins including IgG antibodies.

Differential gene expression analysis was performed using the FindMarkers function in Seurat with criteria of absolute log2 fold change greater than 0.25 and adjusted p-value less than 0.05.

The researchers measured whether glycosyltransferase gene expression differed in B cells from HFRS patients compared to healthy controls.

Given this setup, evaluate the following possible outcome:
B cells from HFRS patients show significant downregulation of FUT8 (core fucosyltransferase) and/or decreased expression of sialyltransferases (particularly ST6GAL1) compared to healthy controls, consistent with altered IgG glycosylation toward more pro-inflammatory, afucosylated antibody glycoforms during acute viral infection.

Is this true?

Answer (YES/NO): YES